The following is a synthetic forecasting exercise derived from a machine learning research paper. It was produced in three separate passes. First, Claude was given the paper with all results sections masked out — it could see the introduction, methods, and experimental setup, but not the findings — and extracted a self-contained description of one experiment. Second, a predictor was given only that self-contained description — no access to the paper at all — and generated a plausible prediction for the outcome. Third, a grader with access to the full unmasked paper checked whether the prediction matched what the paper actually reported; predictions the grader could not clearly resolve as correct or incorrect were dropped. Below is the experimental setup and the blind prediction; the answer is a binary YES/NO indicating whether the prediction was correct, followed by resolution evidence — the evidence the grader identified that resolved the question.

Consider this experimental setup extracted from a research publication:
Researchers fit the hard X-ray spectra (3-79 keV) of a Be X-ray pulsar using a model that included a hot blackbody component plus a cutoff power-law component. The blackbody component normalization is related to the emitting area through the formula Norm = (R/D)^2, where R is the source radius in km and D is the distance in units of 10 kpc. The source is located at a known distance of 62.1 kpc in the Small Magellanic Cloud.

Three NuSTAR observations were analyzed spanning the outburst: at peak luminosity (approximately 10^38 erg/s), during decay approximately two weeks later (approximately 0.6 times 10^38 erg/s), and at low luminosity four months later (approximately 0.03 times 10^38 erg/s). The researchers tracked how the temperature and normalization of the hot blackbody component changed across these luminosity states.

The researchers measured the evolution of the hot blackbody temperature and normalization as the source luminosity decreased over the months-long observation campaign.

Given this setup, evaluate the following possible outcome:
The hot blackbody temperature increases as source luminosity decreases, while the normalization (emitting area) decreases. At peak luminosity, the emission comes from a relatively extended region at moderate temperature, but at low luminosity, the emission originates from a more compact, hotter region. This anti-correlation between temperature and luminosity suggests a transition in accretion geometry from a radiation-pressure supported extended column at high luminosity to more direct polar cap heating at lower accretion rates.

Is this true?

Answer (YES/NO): NO